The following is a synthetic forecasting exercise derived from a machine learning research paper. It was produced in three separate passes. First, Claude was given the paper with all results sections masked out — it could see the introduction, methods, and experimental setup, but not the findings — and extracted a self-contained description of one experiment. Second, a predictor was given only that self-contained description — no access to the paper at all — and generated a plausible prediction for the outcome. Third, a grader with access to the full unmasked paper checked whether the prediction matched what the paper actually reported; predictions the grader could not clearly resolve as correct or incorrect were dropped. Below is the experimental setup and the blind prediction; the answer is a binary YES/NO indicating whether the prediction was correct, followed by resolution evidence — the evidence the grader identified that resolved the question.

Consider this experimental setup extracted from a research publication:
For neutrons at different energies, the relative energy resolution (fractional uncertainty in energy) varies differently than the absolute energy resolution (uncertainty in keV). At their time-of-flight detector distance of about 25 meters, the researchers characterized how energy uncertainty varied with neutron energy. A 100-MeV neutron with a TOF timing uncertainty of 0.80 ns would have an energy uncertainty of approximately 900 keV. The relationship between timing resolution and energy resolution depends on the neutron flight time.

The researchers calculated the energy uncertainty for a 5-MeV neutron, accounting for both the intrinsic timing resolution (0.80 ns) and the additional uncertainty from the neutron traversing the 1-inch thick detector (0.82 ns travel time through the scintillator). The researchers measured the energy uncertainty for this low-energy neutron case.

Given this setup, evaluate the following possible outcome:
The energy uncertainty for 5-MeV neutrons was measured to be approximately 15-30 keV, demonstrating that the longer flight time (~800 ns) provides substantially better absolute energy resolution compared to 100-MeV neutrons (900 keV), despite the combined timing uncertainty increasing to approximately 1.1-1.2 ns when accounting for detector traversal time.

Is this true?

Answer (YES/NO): NO